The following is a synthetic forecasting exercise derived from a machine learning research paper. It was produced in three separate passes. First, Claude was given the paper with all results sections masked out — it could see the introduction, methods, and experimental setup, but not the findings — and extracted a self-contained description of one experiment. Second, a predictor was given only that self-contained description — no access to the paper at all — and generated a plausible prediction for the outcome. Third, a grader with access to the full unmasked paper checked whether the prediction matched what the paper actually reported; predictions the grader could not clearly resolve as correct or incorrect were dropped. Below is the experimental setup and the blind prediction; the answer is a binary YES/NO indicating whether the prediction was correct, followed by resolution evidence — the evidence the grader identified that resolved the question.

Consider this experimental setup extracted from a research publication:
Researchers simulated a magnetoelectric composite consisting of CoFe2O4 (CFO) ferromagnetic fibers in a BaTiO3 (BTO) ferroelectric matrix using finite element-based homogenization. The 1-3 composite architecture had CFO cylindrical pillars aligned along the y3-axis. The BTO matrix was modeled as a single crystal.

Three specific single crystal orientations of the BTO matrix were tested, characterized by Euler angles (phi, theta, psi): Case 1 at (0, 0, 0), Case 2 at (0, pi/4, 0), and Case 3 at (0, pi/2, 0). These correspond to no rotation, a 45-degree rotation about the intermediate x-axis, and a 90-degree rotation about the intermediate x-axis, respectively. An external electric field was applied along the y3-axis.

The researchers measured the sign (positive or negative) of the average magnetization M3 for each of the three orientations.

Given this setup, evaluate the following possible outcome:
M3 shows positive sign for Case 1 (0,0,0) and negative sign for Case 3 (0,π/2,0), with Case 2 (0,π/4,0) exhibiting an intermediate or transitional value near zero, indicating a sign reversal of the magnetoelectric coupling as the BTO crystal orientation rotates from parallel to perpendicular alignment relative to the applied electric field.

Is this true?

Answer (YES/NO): NO